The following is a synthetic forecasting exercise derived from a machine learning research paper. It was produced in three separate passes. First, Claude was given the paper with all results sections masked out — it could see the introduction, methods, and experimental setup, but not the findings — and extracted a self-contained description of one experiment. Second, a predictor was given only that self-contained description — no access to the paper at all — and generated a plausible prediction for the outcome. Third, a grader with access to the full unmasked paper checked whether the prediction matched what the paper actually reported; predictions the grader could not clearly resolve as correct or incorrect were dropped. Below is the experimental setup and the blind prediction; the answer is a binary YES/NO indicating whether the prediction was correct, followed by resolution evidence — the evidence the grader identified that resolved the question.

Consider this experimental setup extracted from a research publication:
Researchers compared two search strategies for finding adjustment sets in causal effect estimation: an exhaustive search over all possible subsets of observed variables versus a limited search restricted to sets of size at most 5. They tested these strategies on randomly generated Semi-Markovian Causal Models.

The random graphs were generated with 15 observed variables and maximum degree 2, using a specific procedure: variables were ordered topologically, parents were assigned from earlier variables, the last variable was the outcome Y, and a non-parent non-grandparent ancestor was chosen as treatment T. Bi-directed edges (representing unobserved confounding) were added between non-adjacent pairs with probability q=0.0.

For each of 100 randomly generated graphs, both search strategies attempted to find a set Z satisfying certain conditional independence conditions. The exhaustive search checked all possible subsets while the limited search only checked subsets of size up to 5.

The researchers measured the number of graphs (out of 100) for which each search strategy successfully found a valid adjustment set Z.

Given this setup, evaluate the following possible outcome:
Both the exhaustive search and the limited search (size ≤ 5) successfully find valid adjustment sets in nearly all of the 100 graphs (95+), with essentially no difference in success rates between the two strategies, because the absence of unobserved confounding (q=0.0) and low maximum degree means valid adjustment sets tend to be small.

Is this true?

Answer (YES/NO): NO